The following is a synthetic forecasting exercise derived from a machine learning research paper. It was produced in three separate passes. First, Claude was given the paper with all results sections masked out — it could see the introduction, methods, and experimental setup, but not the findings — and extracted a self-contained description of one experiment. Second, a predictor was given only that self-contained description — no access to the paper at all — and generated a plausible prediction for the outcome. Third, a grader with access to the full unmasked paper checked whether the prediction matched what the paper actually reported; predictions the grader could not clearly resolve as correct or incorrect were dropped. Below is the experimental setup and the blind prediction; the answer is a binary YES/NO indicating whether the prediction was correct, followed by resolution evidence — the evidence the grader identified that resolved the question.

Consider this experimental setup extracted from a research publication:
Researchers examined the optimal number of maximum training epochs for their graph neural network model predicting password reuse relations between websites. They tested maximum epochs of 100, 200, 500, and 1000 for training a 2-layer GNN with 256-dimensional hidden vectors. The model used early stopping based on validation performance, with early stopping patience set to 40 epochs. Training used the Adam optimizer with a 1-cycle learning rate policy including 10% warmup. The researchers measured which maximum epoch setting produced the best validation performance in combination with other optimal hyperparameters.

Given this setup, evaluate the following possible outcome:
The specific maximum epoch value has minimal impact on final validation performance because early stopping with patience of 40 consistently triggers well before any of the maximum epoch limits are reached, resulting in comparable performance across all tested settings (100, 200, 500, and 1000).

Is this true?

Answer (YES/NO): NO